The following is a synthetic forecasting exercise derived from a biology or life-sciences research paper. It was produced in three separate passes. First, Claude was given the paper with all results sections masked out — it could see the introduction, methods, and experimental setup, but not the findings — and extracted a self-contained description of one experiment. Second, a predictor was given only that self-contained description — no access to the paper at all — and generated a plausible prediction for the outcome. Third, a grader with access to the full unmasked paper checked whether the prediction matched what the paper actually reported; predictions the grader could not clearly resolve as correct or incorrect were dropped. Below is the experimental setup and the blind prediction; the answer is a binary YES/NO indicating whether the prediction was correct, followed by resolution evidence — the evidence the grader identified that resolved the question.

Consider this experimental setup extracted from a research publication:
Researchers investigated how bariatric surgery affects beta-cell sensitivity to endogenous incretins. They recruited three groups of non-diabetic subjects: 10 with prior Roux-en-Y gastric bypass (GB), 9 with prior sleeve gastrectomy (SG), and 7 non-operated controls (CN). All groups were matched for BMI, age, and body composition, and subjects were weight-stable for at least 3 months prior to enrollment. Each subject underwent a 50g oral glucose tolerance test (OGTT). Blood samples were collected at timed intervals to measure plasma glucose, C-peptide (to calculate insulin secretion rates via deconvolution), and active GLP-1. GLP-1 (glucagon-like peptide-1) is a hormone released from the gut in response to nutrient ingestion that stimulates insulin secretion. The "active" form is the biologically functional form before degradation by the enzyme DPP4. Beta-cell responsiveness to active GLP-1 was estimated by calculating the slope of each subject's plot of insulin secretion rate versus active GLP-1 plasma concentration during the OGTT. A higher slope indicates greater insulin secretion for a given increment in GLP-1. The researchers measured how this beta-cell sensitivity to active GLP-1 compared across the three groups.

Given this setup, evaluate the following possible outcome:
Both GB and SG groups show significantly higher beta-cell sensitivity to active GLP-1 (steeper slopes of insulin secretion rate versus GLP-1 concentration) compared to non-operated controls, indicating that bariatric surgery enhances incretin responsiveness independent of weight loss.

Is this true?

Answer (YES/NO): NO